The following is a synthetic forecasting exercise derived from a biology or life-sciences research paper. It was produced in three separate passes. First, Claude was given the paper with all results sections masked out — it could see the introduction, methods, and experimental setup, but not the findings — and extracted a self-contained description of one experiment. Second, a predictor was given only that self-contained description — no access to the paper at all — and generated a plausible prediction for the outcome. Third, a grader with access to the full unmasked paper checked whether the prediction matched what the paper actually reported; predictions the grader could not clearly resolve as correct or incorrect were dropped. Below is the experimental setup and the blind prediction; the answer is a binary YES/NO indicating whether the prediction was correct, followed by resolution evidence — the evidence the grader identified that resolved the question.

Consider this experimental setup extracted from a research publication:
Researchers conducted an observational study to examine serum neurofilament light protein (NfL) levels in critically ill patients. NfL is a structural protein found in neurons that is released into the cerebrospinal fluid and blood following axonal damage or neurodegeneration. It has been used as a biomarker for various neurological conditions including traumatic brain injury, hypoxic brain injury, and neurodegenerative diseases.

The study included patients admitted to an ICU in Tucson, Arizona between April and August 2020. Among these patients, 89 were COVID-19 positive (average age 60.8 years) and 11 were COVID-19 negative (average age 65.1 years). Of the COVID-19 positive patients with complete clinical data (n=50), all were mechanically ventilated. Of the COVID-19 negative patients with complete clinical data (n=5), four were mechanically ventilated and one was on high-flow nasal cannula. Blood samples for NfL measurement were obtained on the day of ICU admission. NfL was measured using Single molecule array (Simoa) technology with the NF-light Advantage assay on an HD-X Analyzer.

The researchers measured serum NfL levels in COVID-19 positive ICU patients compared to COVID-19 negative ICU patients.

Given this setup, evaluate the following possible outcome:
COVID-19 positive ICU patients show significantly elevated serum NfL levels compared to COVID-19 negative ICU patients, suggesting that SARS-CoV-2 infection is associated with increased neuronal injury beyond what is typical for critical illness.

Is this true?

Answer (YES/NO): YES